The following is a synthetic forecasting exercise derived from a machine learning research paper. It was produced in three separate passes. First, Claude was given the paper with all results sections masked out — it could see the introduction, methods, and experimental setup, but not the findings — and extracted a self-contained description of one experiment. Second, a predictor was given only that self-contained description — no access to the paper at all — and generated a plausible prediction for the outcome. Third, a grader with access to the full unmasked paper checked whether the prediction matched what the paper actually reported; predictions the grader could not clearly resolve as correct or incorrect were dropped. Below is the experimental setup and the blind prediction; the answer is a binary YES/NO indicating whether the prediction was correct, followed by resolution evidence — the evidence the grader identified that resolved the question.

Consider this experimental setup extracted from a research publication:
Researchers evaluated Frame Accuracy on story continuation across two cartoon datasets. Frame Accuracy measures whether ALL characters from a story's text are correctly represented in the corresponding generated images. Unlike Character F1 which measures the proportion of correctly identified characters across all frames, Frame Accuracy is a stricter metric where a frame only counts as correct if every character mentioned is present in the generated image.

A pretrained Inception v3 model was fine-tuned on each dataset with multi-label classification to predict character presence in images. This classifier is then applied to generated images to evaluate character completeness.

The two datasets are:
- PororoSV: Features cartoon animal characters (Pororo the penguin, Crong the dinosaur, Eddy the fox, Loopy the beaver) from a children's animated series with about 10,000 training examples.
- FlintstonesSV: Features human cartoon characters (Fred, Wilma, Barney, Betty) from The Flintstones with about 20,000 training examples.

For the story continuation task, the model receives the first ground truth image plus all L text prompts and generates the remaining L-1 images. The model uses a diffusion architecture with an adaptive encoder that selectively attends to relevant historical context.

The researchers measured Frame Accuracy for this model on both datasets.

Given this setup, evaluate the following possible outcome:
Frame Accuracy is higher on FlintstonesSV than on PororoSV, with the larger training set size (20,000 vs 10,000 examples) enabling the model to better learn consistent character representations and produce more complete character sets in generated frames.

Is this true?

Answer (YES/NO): YES